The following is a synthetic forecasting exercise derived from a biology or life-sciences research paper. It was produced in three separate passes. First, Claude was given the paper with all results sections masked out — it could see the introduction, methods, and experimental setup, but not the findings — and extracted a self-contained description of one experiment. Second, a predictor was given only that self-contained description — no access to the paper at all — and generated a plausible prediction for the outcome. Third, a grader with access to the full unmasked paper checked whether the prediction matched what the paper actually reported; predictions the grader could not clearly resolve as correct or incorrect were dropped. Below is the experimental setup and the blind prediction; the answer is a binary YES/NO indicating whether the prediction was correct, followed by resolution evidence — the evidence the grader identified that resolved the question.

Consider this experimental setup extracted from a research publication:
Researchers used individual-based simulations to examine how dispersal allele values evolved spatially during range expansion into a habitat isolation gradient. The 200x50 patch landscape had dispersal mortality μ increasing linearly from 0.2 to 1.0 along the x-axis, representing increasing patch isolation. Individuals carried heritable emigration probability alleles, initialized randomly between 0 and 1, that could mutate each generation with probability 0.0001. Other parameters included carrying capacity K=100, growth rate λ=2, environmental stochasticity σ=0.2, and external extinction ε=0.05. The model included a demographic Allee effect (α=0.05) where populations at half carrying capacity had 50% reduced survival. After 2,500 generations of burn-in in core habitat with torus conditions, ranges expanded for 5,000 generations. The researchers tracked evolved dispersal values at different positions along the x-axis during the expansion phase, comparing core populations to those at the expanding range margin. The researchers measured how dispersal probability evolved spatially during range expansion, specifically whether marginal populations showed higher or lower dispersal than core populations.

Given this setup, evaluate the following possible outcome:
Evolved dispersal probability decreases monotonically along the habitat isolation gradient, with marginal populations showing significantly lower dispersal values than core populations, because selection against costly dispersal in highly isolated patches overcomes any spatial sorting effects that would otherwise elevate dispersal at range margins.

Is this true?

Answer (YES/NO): NO